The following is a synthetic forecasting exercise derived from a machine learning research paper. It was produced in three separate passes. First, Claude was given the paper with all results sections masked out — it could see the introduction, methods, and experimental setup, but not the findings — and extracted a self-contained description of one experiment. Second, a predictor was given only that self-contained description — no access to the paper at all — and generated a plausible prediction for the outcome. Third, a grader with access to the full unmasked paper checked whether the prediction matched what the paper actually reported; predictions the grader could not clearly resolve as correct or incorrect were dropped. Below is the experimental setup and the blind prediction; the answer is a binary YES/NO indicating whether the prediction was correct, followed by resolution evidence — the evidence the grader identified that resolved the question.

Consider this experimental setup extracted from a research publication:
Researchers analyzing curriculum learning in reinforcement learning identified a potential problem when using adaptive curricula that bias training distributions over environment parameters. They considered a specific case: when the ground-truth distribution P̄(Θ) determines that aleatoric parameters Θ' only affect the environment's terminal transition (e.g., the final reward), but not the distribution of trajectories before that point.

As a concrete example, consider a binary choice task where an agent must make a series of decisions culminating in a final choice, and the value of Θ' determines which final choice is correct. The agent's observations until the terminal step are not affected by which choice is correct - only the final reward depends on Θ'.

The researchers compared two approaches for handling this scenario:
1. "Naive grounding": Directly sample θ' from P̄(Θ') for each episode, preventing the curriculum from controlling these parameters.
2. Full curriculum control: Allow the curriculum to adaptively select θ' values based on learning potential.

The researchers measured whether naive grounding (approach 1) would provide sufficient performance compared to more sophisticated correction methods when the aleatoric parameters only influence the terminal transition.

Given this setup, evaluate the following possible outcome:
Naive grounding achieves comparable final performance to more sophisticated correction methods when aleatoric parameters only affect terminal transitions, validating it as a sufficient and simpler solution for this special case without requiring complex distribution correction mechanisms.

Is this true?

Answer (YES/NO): YES